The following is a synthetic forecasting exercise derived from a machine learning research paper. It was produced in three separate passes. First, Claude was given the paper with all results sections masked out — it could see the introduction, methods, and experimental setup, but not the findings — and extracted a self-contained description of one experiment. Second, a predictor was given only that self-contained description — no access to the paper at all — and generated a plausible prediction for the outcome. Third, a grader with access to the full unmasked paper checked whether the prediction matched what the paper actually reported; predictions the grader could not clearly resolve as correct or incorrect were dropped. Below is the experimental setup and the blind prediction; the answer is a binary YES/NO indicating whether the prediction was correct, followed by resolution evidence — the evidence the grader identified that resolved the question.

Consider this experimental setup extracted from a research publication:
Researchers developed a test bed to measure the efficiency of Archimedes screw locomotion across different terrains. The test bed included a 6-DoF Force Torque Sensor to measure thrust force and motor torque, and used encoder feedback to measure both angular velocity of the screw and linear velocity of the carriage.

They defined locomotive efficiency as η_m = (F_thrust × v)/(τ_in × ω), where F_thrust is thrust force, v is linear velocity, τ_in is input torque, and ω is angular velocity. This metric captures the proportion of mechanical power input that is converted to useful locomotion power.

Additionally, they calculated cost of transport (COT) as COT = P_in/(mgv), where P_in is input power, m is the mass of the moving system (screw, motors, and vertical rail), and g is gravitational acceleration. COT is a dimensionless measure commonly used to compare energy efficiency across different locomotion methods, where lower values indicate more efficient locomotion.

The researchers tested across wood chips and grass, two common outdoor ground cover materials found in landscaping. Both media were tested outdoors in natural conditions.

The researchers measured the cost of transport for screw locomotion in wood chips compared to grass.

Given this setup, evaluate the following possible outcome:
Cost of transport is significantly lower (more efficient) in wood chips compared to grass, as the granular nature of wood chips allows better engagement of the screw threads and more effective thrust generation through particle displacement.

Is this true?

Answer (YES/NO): YES